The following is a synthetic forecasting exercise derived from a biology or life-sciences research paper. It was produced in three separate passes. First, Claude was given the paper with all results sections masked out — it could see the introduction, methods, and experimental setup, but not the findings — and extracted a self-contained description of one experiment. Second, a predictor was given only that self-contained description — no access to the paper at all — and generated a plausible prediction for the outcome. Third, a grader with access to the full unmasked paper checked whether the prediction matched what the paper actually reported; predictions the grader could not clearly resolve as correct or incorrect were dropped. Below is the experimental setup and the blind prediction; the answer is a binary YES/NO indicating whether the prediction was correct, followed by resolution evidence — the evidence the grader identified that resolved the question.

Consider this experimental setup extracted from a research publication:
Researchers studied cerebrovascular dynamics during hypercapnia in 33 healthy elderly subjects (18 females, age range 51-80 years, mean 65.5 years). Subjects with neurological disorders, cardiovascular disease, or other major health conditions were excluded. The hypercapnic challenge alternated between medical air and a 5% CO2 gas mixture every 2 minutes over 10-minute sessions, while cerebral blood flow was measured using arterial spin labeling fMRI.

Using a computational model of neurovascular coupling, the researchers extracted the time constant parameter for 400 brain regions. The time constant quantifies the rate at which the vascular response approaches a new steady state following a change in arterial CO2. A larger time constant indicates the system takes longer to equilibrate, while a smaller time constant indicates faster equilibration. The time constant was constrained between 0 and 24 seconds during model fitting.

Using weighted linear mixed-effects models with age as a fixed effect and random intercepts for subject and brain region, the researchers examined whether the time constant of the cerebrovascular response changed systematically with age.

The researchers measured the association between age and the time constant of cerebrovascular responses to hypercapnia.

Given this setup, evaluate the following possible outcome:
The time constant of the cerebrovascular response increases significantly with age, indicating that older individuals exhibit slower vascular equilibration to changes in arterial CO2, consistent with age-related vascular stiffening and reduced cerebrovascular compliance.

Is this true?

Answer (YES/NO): NO